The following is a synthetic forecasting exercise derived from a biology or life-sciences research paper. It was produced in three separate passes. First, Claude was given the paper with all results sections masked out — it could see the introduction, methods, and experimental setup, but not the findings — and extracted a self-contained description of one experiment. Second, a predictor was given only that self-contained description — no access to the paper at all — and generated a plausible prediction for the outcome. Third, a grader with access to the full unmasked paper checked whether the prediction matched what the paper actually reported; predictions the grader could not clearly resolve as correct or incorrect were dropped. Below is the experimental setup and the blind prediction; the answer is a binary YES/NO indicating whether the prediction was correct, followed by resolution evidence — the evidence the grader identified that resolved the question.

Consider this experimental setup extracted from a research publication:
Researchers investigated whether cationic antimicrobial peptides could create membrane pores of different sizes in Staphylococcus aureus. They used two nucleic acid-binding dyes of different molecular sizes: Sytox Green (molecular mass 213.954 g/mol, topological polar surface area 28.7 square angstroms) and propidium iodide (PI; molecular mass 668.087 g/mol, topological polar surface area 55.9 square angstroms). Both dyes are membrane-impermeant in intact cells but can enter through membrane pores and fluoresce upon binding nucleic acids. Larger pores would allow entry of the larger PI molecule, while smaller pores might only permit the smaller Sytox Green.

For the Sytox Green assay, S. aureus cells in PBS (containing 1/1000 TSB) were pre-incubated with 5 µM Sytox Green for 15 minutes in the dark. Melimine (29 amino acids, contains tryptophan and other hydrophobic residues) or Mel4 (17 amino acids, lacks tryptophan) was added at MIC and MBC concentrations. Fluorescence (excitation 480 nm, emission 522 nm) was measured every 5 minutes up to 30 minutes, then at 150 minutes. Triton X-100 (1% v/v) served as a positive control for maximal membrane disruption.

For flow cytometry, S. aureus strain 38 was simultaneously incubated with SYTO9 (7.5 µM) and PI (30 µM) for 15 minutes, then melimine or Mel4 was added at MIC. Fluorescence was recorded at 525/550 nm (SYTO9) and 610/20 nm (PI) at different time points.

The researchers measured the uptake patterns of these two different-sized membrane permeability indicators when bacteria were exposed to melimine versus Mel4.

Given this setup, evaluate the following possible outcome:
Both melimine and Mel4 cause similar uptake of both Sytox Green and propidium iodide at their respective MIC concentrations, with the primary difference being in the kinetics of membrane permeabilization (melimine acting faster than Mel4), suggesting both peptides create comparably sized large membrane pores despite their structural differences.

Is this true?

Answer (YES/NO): NO